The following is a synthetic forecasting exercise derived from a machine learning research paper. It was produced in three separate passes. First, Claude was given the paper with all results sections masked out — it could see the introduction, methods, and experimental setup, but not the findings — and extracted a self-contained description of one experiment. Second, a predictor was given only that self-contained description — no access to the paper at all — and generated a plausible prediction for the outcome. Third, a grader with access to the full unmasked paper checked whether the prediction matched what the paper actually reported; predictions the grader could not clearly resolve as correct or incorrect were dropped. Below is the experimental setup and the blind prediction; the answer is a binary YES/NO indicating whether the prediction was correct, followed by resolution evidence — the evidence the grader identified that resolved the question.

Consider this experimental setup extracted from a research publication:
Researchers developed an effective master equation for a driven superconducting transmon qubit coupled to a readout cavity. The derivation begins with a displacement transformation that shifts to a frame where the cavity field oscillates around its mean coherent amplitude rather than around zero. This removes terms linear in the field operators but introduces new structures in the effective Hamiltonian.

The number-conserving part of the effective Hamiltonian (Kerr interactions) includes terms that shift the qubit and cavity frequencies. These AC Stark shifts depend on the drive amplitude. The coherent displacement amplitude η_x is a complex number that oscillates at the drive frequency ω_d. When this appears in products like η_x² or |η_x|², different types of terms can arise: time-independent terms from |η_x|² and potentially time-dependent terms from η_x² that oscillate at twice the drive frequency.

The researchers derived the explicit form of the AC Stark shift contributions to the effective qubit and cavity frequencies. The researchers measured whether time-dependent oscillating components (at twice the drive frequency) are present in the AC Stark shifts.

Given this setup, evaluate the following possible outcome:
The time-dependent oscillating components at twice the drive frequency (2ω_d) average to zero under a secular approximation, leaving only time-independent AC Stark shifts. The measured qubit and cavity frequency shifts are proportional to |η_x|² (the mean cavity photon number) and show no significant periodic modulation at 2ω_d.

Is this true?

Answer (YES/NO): NO